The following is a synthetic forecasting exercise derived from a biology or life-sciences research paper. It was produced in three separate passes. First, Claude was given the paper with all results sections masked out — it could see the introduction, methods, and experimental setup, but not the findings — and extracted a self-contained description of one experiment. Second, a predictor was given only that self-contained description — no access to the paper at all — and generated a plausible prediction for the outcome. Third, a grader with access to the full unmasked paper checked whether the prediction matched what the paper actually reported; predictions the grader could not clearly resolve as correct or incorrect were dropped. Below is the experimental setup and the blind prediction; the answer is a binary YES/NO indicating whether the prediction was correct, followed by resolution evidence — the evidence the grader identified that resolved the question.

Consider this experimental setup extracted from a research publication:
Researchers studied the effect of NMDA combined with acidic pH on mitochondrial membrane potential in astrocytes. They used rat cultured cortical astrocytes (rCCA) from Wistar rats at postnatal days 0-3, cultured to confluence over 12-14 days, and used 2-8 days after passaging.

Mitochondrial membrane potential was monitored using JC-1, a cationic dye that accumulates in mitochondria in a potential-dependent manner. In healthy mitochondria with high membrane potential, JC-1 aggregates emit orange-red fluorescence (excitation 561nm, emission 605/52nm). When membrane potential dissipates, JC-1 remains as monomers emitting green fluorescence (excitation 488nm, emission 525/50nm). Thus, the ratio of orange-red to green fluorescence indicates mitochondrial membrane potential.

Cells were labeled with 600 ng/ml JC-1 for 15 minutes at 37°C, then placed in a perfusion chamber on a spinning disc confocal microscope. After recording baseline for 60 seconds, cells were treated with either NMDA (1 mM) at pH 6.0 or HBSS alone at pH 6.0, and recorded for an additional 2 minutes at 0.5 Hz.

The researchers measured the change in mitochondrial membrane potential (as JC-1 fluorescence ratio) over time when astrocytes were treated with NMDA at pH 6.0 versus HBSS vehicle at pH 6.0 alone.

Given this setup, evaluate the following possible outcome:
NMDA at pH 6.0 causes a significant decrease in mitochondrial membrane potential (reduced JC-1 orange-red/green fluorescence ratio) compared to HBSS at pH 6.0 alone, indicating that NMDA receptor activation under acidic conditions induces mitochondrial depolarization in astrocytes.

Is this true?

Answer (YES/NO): YES